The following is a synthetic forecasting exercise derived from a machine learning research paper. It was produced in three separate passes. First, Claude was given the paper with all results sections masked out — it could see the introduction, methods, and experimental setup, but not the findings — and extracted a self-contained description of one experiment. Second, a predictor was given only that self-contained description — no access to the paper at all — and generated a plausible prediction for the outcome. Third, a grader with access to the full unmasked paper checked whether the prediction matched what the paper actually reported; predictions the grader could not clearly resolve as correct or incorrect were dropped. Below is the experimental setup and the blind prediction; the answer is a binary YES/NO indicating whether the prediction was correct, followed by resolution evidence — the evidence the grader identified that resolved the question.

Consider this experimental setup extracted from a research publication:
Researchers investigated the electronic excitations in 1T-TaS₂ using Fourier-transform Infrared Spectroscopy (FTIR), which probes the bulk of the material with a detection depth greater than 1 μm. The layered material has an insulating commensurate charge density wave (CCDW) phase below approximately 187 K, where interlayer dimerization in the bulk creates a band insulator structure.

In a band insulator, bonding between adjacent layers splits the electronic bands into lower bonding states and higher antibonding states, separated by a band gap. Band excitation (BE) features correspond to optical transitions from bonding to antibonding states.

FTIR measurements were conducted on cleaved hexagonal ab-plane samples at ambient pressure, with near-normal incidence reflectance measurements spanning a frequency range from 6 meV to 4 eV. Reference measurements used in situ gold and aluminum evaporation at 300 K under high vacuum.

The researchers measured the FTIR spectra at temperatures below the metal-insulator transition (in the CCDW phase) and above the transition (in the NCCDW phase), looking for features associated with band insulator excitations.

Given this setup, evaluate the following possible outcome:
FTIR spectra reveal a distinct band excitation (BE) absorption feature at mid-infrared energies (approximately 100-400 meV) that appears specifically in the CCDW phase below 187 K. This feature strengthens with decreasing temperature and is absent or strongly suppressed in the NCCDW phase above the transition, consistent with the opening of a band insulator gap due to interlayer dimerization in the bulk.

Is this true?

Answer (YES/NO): YES